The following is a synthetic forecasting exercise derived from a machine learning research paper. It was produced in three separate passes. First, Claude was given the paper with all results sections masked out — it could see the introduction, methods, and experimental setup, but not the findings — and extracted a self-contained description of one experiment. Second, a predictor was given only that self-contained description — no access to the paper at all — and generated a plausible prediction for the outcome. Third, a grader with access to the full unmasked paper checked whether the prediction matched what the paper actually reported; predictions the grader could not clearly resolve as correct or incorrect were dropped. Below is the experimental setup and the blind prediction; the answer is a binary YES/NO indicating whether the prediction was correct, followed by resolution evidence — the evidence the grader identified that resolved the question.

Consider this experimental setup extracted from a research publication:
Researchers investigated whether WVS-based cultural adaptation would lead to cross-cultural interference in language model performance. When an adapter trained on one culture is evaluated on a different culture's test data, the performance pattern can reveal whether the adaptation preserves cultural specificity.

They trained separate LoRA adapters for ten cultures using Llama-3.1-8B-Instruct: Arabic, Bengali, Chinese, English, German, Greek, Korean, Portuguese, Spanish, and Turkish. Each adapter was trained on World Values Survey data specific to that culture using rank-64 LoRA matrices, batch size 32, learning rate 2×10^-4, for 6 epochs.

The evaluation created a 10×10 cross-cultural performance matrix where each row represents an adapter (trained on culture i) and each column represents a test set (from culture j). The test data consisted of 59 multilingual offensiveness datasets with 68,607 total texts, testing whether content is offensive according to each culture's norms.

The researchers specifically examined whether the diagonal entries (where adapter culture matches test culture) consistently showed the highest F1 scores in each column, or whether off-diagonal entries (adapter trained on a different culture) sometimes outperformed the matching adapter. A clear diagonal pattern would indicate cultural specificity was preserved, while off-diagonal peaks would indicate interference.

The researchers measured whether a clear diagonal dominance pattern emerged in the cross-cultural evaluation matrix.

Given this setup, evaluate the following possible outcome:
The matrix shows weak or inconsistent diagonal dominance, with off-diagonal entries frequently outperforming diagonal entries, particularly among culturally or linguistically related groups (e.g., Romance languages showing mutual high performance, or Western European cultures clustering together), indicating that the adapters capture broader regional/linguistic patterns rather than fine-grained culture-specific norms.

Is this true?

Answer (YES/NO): NO